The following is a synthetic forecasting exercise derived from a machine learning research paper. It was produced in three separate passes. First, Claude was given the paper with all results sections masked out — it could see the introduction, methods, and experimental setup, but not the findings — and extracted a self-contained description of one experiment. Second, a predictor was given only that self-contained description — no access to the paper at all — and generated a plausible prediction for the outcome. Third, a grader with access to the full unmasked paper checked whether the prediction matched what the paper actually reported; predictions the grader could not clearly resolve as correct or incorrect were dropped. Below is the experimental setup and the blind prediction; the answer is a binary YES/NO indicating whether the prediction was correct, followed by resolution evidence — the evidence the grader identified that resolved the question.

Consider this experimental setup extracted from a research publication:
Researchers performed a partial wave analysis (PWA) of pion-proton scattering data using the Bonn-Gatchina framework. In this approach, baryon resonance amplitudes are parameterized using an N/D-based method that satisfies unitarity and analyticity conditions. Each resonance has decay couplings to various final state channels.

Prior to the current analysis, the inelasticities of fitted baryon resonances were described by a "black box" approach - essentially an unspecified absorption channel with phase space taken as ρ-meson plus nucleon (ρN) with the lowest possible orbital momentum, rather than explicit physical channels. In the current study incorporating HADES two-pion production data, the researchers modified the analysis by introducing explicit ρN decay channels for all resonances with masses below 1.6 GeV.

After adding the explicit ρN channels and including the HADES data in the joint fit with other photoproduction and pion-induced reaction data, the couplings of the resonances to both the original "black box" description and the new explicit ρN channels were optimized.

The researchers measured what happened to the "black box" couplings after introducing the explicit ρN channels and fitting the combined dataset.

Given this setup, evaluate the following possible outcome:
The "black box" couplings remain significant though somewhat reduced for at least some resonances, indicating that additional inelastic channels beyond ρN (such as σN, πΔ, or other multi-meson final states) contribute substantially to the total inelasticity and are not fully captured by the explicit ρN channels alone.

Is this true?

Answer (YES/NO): NO